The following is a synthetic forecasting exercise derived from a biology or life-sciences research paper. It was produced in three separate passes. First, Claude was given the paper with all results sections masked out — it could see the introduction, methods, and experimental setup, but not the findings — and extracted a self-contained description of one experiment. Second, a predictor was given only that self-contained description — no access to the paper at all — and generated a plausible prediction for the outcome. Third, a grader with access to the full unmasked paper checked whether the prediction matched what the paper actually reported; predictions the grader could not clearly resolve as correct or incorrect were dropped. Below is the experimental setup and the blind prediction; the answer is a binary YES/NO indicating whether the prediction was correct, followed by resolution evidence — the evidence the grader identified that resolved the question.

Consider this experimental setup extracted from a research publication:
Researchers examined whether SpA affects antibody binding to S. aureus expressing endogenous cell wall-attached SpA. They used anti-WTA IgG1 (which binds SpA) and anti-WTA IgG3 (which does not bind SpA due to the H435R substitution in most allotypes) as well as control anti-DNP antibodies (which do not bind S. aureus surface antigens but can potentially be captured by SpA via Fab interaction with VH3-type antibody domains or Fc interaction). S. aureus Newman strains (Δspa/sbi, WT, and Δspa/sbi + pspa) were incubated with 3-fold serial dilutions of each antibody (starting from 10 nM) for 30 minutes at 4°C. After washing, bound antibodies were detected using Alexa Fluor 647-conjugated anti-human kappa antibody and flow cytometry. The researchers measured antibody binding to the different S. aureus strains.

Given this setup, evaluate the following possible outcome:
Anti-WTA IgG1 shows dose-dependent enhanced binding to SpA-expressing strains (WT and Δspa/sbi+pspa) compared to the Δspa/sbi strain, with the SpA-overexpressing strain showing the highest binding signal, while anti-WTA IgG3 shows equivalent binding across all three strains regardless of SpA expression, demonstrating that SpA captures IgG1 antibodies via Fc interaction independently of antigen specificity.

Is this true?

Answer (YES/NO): NO